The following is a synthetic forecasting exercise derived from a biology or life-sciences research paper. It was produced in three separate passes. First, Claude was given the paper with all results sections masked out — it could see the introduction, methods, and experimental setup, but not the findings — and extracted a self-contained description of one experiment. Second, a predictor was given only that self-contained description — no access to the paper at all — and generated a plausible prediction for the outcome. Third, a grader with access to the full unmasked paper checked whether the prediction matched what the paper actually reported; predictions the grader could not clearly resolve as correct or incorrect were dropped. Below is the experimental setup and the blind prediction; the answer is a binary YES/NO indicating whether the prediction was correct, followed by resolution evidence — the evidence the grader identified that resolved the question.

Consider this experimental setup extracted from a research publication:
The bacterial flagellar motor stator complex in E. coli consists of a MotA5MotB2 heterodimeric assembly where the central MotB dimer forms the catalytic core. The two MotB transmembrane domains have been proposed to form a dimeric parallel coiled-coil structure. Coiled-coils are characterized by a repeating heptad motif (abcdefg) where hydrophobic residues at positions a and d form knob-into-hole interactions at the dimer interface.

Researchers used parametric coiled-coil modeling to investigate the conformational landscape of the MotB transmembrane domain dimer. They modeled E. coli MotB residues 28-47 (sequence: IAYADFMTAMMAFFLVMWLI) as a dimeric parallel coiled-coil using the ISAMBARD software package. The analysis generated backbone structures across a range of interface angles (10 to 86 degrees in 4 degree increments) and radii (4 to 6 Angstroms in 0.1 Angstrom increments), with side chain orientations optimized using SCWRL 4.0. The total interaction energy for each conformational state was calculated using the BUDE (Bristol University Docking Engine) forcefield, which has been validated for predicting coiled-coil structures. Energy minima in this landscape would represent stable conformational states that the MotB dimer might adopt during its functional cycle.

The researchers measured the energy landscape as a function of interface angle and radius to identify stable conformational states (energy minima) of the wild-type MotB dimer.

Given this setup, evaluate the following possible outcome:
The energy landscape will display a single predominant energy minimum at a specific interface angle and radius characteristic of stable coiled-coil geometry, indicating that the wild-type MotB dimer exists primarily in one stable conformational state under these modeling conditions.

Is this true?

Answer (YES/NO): NO